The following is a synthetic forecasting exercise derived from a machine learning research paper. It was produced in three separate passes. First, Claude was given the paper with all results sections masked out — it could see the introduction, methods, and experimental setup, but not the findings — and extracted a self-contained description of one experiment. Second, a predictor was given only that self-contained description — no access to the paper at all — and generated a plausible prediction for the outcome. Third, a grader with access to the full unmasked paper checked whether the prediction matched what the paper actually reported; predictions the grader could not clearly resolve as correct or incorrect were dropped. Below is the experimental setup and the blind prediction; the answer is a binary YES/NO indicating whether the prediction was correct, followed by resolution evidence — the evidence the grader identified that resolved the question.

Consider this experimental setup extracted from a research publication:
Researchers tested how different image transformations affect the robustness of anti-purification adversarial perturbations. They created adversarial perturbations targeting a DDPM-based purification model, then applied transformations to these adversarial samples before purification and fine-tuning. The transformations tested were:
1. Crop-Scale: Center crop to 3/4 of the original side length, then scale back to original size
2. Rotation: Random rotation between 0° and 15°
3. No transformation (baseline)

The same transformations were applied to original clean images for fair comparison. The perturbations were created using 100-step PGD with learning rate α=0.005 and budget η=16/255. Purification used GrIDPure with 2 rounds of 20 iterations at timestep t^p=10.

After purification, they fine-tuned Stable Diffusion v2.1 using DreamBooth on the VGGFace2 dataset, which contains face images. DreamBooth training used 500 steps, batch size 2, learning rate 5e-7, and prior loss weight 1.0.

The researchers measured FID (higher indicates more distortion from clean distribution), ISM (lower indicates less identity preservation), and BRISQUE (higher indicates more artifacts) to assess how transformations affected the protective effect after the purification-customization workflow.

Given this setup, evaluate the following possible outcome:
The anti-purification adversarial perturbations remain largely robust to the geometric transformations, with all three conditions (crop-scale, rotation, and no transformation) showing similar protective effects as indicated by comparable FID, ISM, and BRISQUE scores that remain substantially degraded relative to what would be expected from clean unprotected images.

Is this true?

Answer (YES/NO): NO